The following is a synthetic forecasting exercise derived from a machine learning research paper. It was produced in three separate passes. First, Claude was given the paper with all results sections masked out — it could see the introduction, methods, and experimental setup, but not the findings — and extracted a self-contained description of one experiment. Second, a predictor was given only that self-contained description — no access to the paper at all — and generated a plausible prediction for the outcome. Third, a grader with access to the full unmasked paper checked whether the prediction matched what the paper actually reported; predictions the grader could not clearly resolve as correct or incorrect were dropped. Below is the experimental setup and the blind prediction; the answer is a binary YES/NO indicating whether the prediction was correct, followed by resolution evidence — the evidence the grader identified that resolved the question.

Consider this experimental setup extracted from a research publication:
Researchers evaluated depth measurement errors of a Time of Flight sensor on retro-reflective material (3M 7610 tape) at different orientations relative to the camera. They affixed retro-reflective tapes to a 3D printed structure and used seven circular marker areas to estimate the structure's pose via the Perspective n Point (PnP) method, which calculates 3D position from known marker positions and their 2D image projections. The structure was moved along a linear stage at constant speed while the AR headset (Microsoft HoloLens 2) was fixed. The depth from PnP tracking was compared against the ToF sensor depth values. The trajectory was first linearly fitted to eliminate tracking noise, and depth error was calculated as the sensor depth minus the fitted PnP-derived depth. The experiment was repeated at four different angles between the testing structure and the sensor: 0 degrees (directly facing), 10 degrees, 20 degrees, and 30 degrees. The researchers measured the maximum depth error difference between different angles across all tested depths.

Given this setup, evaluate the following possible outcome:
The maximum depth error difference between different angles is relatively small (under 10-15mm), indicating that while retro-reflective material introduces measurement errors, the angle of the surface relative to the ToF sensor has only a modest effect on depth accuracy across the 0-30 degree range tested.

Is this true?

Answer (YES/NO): YES